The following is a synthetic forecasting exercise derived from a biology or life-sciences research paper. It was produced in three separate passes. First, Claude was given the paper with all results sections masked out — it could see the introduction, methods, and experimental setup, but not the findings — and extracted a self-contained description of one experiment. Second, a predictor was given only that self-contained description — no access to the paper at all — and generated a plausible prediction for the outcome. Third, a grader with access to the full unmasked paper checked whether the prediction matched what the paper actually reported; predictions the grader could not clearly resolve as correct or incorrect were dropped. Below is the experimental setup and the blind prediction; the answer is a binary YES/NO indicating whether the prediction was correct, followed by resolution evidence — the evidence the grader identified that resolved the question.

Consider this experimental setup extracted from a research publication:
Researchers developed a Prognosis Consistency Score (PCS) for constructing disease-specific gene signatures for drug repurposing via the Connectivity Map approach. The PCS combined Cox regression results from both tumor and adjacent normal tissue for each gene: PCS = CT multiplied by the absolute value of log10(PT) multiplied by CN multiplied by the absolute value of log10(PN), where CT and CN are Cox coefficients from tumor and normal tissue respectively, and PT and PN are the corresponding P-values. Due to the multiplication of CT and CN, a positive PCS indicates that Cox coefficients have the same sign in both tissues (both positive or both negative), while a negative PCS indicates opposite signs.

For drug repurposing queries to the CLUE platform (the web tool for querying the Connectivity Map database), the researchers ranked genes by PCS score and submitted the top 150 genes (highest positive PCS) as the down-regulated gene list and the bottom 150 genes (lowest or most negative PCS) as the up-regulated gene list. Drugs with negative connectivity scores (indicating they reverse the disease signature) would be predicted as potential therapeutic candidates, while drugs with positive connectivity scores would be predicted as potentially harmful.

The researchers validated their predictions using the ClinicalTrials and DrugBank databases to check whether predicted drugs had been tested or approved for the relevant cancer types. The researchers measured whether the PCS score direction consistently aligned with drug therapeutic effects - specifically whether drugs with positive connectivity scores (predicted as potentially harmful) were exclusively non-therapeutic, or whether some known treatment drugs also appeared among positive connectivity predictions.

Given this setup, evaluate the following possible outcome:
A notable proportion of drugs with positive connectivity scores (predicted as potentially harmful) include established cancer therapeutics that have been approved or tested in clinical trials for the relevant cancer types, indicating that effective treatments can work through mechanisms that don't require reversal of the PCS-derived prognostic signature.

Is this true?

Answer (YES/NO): YES